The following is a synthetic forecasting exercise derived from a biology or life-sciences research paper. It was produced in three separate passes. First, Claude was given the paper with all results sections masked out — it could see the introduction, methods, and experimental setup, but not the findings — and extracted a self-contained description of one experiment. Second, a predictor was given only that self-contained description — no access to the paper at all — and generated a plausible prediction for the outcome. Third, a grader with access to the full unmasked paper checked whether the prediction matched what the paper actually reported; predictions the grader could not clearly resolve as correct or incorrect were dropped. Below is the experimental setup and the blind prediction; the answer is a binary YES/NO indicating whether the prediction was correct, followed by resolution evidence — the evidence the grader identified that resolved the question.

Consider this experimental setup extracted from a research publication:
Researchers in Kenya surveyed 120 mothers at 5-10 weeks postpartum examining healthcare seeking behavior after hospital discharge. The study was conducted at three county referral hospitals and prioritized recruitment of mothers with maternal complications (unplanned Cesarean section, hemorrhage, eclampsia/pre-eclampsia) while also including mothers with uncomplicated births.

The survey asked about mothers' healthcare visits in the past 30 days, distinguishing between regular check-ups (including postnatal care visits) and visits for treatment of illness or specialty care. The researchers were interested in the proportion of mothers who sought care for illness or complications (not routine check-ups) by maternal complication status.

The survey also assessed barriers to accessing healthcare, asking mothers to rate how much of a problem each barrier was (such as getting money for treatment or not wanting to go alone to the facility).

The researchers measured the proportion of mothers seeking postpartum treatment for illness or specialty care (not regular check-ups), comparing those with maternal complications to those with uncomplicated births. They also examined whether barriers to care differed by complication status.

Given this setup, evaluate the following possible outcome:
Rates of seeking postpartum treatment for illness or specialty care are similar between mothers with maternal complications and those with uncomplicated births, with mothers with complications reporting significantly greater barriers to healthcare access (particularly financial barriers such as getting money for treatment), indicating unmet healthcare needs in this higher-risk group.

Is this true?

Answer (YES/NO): NO